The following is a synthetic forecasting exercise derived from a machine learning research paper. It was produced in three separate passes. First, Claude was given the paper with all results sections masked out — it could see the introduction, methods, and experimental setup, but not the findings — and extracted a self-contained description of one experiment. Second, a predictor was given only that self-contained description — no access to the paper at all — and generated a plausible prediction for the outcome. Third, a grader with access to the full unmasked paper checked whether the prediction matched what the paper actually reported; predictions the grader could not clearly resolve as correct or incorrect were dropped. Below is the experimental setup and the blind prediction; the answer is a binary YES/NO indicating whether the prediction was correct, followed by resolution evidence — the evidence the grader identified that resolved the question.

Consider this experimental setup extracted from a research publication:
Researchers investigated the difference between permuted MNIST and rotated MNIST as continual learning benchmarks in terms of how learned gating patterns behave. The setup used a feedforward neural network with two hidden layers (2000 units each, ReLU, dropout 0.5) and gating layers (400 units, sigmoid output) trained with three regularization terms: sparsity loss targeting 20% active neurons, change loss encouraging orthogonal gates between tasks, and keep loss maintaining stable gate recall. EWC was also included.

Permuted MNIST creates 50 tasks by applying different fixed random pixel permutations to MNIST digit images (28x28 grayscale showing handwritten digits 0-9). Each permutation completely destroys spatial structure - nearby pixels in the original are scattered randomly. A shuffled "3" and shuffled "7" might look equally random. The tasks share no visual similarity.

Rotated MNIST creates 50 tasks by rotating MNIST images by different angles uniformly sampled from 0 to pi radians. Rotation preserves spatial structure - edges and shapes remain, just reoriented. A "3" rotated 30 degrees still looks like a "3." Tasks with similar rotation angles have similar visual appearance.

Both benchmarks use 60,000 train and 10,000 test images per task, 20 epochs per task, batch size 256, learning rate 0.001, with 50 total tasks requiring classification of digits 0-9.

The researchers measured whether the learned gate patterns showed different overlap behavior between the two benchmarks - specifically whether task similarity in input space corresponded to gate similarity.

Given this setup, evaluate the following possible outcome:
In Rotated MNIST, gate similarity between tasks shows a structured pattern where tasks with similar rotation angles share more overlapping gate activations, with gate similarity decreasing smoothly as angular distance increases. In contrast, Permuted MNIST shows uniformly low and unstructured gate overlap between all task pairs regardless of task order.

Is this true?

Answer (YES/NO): NO